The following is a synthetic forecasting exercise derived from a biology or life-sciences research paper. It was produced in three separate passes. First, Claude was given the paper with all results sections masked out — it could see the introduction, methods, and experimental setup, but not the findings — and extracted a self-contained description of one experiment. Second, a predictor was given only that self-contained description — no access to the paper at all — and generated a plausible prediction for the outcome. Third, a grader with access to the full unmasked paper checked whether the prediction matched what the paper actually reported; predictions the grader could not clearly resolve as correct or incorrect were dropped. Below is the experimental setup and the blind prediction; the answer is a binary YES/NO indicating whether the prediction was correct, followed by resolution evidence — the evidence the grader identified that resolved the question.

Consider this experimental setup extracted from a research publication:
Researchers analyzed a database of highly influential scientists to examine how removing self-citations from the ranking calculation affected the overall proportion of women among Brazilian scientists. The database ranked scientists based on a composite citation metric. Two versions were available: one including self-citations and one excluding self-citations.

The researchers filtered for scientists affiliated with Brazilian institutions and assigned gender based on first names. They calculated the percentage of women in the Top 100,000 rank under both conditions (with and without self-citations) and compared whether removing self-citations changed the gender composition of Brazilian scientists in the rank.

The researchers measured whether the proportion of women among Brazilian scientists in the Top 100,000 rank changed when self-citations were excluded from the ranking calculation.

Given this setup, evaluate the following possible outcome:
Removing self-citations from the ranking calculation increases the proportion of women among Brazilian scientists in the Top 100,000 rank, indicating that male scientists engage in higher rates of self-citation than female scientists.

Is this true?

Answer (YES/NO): NO